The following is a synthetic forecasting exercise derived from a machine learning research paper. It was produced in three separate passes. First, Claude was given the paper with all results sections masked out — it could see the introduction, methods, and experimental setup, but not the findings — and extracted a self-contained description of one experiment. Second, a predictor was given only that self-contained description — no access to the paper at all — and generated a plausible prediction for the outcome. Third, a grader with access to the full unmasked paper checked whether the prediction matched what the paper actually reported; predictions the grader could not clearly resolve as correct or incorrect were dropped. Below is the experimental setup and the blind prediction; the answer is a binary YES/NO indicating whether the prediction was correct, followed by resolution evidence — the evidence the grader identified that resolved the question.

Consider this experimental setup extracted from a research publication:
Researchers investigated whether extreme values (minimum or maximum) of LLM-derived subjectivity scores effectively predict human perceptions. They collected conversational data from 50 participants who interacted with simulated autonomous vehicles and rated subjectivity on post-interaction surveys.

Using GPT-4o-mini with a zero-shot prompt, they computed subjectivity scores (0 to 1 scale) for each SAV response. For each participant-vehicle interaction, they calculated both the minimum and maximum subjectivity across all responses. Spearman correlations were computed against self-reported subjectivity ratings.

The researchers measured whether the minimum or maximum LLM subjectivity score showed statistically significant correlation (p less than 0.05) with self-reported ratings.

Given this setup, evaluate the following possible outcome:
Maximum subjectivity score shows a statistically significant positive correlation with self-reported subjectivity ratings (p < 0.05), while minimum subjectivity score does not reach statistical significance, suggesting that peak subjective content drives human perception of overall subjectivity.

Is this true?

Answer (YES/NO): YES